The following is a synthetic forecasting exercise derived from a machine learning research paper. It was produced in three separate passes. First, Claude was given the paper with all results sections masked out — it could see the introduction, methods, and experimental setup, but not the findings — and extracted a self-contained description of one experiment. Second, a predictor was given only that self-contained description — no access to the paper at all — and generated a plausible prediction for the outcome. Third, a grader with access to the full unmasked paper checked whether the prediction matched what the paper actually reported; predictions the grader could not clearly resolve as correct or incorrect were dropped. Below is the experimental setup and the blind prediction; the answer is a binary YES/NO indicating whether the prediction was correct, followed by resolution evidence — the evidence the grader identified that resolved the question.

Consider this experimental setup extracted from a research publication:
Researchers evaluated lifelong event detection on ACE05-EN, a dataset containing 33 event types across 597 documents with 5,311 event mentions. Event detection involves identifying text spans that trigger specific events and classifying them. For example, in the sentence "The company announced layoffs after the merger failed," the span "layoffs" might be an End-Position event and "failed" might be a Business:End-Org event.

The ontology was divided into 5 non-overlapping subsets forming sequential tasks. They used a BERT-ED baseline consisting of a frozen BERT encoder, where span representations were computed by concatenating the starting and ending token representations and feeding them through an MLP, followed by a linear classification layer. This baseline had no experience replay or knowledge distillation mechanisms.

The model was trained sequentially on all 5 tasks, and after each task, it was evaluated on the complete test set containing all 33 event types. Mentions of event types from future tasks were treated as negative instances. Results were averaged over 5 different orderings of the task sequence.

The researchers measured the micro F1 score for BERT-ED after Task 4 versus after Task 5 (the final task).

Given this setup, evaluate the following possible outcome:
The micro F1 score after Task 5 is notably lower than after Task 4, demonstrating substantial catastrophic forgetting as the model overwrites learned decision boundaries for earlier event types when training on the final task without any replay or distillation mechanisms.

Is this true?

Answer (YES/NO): NO